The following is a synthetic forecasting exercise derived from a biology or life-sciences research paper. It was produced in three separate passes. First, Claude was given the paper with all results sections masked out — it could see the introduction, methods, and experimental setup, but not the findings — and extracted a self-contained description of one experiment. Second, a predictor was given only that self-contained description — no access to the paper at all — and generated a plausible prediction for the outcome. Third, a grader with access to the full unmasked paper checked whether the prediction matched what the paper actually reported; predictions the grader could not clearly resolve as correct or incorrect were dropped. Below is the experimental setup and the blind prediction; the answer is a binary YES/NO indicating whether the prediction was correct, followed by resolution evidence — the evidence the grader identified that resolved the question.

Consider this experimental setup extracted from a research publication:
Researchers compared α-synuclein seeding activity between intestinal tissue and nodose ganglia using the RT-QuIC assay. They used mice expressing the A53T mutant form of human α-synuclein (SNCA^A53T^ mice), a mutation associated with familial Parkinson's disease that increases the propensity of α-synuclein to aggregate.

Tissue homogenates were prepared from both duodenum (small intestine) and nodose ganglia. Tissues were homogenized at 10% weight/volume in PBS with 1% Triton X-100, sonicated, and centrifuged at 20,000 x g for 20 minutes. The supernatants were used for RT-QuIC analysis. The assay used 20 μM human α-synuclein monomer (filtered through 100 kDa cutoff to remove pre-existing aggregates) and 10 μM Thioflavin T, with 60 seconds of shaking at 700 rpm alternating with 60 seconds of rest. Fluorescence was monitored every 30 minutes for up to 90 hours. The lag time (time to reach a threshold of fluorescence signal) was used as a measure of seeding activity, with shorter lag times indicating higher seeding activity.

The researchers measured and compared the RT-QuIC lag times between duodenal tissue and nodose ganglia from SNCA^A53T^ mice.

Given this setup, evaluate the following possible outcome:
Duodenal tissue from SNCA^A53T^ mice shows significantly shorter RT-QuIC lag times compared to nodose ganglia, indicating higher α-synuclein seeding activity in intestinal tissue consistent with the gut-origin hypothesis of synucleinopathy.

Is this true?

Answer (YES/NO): NO